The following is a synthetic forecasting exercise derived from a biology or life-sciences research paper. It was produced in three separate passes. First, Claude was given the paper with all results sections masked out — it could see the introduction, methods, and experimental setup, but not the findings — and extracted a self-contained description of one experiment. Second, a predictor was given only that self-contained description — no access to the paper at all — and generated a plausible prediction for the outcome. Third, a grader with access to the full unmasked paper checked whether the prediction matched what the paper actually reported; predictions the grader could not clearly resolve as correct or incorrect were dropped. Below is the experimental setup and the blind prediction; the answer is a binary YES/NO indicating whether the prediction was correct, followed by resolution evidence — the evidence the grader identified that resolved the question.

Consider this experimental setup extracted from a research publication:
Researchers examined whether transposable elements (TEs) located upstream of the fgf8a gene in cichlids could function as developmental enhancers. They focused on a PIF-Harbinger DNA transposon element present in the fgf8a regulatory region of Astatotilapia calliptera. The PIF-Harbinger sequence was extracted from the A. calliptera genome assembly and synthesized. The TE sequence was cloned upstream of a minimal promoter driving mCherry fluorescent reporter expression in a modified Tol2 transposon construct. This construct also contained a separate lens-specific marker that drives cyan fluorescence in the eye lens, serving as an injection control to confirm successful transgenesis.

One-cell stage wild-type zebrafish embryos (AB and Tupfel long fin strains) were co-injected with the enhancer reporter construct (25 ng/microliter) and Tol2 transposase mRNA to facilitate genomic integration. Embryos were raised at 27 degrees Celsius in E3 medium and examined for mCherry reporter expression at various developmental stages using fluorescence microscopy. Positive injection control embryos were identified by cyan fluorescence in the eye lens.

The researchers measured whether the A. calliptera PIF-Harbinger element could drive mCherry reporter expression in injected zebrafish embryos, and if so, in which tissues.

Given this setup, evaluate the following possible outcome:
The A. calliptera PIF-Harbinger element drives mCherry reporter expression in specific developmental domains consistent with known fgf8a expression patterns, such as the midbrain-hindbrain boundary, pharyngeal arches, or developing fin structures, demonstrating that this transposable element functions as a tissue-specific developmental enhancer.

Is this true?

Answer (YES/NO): NO